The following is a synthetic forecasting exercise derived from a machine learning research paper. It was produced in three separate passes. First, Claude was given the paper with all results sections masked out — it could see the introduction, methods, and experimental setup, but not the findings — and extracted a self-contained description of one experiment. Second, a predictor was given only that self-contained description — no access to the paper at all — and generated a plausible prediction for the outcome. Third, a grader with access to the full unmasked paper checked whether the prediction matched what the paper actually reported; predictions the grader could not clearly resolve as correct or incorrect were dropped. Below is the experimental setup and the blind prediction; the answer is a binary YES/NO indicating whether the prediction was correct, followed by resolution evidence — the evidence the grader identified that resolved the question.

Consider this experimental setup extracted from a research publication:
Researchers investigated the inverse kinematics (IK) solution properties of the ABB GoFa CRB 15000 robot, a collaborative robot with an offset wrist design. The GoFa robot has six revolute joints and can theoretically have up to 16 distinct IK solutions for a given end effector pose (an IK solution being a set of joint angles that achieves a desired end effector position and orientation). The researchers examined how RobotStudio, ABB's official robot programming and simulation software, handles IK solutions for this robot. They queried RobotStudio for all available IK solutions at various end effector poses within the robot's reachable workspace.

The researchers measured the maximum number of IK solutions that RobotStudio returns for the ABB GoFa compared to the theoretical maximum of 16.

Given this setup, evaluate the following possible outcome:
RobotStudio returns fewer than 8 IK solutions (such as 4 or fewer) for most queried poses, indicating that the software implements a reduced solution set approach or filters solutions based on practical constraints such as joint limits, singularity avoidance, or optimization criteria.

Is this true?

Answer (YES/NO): NO